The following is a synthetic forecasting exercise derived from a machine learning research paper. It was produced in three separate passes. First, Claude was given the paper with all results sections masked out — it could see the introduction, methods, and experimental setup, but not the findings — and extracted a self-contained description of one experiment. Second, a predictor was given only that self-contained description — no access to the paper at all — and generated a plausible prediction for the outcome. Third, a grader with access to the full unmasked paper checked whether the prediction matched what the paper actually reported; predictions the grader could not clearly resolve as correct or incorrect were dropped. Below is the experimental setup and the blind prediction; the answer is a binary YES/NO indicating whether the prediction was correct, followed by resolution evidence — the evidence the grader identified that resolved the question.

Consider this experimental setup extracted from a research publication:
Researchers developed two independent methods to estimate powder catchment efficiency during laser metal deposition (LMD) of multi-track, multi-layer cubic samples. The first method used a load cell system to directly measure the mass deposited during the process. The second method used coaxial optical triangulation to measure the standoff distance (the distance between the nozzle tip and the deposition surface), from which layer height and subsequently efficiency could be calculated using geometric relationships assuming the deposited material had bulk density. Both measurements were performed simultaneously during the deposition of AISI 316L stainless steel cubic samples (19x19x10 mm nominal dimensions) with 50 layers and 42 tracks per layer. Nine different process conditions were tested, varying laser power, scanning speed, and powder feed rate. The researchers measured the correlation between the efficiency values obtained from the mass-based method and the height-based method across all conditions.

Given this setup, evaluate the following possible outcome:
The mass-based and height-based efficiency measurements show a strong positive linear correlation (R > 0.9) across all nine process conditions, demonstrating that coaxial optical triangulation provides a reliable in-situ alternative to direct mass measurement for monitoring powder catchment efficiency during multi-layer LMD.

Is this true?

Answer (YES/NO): YES